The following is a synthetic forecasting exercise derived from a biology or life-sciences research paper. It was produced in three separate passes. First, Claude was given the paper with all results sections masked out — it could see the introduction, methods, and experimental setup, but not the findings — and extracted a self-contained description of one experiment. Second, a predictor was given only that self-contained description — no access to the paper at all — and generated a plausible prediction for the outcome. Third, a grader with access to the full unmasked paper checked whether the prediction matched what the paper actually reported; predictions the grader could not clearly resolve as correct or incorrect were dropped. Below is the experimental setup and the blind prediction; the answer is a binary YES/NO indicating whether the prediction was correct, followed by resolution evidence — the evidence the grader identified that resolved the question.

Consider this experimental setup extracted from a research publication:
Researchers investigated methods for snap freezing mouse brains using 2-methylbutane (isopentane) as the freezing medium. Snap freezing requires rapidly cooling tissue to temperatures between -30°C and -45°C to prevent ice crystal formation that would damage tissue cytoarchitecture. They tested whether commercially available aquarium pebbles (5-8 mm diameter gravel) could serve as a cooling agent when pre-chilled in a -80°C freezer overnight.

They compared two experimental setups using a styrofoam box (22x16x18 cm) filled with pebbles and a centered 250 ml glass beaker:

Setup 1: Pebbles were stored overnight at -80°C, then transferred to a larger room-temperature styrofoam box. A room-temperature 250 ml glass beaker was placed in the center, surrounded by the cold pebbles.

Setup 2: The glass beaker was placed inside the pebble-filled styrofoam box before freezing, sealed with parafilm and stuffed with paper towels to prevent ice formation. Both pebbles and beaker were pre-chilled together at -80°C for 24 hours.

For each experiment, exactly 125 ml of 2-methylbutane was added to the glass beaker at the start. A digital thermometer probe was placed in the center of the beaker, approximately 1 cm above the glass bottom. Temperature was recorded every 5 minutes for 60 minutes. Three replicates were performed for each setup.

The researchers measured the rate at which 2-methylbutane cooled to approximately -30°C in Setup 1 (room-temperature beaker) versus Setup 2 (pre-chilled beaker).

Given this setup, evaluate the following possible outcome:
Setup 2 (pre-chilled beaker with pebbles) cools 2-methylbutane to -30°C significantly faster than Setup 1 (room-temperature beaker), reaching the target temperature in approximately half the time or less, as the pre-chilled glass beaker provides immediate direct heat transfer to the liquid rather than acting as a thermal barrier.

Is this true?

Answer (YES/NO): YES